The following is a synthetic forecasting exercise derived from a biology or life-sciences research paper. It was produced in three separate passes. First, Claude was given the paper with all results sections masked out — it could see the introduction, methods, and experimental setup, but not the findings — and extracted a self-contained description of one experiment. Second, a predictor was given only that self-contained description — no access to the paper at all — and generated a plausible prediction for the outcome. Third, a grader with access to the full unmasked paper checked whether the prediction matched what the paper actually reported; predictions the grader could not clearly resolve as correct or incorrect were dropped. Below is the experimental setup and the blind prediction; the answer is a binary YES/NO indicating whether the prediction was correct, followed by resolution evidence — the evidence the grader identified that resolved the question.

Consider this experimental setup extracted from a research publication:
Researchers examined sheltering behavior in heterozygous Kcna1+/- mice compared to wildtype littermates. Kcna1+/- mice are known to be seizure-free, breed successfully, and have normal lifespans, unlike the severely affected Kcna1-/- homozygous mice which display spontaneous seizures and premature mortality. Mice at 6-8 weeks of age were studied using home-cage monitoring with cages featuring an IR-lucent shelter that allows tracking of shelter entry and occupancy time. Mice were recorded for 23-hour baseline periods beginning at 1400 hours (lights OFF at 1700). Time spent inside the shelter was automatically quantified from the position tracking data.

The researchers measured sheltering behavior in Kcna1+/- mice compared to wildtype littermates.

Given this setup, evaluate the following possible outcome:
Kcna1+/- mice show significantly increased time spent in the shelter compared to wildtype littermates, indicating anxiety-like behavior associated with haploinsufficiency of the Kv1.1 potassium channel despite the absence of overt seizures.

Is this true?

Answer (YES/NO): NO